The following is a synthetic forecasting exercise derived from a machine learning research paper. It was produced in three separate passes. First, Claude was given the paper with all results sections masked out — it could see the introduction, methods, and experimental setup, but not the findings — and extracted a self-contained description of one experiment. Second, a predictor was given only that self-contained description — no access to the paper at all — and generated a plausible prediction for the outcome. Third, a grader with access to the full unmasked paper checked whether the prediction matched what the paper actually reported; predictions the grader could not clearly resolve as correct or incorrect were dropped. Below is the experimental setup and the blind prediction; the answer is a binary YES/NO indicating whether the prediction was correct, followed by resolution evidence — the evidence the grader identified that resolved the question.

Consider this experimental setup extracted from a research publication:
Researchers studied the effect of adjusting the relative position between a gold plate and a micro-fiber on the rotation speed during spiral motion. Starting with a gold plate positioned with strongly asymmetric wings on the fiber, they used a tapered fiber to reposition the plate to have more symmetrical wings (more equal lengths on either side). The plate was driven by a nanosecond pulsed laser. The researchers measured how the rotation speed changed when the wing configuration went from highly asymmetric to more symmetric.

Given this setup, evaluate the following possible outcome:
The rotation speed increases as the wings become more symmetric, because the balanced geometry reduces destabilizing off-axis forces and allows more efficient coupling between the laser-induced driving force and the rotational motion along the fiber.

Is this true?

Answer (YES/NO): NO